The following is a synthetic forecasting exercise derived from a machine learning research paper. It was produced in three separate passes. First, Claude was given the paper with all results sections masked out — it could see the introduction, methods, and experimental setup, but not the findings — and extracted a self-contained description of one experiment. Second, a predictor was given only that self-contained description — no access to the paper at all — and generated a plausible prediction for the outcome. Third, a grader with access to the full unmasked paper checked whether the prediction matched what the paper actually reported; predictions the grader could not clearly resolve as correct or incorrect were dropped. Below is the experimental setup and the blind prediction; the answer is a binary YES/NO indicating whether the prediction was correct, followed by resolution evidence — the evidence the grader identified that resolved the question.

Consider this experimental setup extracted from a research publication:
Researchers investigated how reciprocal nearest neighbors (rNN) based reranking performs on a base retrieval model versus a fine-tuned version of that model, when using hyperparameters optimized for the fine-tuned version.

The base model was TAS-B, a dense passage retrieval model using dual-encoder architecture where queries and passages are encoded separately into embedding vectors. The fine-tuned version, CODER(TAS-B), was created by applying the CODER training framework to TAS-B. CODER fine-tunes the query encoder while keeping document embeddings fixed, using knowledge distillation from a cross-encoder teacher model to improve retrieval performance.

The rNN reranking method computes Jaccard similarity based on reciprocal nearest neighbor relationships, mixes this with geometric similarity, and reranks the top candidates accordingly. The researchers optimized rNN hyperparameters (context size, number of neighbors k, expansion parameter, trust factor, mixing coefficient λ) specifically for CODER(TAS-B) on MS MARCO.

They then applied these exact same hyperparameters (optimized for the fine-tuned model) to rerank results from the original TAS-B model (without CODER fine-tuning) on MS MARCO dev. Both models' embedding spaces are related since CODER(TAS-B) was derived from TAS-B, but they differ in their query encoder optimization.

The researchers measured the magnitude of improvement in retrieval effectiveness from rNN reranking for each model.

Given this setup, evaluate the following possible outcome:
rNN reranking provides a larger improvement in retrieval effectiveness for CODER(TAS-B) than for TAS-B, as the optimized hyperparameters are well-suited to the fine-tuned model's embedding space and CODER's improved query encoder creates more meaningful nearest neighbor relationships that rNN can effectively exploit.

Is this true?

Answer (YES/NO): NO